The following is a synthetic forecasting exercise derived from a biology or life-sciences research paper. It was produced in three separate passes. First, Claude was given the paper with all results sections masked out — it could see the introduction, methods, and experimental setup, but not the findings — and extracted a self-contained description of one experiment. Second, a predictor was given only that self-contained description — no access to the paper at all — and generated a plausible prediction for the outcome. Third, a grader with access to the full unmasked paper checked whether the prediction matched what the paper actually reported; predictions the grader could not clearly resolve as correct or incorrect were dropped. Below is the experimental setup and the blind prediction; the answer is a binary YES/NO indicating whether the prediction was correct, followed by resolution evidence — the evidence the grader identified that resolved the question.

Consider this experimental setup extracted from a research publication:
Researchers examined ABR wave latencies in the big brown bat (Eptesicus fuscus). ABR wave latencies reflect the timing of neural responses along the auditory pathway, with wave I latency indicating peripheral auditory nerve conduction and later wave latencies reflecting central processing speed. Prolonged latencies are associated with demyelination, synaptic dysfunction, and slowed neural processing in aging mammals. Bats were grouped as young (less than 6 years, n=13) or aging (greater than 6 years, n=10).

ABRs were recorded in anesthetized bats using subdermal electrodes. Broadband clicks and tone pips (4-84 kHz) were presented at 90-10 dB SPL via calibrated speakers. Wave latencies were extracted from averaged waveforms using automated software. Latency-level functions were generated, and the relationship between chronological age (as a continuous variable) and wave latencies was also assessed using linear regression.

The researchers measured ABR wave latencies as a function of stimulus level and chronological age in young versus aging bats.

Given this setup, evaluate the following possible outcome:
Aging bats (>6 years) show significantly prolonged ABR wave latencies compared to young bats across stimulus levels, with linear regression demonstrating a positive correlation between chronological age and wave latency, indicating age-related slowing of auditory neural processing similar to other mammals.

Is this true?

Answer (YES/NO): NO